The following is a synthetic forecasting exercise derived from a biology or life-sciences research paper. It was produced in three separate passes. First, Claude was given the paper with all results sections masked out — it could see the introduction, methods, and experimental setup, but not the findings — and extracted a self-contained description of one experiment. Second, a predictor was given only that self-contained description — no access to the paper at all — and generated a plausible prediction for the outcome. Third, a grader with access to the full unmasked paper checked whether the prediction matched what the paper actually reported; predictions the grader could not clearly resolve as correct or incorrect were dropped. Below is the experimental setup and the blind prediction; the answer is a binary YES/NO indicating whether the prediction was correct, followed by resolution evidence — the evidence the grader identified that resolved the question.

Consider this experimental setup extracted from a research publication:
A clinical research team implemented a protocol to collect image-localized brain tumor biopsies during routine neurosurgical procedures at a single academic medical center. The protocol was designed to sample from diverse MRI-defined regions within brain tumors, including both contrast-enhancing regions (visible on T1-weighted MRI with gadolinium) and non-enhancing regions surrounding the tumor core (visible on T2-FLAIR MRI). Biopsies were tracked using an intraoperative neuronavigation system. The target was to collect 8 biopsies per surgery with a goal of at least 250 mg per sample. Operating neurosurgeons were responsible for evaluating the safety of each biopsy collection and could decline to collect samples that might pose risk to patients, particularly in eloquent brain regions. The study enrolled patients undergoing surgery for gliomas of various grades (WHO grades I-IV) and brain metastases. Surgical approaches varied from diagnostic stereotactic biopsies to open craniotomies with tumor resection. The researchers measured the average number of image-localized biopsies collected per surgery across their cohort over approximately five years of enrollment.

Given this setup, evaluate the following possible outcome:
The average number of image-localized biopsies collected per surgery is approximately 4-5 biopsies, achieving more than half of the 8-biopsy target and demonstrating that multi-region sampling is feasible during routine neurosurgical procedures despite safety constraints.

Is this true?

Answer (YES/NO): NO